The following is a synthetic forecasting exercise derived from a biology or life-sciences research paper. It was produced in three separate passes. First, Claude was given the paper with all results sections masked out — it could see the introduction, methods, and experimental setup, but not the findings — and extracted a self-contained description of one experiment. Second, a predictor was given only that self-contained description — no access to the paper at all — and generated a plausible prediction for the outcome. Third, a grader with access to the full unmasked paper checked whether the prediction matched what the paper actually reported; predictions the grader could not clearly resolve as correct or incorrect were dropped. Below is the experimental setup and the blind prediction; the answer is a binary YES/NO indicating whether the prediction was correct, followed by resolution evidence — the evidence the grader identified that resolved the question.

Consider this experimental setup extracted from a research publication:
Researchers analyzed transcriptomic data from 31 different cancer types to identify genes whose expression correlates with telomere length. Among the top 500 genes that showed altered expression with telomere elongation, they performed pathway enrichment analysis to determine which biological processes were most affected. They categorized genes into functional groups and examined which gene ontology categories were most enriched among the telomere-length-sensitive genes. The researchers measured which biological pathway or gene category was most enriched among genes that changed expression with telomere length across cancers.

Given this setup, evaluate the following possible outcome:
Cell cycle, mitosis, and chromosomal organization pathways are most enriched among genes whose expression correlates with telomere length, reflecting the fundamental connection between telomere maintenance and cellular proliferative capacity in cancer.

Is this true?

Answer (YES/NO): NO